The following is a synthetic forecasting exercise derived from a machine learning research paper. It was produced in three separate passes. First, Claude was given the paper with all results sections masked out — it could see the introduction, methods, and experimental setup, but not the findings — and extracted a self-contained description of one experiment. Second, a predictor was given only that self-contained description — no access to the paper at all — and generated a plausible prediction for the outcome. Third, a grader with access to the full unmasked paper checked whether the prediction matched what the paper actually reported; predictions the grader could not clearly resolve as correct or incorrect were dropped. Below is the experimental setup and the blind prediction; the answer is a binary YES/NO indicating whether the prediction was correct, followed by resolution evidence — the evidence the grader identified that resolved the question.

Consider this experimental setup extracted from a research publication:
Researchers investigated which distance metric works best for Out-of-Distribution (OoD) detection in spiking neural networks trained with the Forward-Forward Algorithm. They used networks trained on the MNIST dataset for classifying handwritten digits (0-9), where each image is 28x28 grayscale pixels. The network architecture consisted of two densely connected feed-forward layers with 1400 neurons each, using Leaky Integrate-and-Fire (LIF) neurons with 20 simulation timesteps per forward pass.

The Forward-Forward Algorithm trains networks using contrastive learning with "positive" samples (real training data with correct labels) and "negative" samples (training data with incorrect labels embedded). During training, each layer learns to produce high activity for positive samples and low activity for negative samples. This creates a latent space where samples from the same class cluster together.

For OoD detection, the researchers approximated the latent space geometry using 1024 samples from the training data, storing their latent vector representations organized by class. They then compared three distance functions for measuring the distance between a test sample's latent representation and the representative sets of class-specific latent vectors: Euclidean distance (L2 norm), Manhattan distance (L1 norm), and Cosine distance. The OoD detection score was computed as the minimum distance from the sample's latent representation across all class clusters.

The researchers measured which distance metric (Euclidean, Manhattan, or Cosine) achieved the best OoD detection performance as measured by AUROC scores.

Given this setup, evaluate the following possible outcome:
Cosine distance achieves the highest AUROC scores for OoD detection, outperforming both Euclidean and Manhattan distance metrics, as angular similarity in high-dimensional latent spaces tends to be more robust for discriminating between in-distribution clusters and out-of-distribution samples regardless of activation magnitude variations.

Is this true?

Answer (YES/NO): NO